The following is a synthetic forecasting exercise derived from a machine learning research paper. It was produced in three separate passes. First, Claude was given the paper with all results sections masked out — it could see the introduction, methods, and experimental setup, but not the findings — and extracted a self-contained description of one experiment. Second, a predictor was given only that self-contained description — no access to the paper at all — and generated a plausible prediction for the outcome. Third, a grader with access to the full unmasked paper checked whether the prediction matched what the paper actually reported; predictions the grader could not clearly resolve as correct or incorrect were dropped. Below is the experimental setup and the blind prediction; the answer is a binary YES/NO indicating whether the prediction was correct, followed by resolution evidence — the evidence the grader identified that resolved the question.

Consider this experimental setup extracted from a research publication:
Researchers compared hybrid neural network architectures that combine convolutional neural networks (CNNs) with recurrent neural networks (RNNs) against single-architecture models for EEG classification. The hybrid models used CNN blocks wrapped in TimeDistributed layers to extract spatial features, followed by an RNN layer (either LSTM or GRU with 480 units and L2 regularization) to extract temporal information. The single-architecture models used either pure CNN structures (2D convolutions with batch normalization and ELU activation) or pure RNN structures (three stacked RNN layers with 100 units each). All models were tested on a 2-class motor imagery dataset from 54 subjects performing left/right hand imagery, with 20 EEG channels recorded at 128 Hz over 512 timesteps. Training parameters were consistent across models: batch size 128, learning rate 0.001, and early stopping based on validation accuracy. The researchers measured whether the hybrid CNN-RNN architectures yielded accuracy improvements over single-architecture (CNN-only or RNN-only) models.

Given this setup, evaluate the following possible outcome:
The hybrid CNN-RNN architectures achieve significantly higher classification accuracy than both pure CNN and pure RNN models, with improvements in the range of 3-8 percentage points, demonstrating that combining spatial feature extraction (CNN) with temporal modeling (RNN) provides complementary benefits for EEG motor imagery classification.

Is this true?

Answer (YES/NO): NO